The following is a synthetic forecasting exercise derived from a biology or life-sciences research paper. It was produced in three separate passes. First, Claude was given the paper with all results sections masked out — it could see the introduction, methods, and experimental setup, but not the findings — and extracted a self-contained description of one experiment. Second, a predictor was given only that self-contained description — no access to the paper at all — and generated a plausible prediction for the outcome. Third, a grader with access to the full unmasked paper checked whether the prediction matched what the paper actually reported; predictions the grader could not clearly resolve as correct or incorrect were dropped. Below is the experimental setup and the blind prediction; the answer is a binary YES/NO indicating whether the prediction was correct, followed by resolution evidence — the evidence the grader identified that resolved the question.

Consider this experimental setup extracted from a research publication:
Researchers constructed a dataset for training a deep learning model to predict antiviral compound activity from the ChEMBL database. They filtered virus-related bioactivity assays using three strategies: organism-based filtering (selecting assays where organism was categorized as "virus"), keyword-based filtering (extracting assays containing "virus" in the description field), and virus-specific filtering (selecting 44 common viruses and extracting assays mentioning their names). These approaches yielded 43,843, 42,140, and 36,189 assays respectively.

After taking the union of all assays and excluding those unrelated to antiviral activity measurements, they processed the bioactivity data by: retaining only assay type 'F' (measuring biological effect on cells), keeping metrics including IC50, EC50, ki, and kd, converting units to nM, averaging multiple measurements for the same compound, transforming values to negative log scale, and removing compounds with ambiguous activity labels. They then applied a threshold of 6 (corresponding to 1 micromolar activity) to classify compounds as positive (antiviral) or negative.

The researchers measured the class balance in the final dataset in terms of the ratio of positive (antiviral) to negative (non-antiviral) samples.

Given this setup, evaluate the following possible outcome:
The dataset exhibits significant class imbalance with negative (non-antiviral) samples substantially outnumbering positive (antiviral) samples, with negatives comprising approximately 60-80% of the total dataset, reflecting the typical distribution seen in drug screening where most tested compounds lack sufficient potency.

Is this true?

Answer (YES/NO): NO